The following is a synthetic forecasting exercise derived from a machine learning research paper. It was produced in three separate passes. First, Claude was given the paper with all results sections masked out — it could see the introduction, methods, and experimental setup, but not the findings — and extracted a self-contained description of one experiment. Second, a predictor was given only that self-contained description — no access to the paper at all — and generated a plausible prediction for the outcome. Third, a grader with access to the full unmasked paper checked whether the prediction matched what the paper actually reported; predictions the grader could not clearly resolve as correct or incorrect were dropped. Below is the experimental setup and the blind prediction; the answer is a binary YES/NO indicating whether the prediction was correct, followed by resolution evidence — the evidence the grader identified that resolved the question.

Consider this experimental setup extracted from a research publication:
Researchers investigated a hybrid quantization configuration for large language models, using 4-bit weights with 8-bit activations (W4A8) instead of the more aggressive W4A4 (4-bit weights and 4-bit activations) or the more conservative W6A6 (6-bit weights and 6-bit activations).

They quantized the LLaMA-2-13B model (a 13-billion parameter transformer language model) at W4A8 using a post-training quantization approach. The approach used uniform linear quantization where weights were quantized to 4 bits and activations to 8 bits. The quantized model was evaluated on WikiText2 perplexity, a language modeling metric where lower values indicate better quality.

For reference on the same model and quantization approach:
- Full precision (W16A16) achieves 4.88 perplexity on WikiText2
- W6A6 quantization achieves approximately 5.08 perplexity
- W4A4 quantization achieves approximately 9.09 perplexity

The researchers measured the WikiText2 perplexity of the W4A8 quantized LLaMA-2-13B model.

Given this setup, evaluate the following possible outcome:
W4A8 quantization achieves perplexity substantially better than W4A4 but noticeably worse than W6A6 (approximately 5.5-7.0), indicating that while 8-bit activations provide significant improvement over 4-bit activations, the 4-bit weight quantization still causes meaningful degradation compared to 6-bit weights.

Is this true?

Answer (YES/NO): NO